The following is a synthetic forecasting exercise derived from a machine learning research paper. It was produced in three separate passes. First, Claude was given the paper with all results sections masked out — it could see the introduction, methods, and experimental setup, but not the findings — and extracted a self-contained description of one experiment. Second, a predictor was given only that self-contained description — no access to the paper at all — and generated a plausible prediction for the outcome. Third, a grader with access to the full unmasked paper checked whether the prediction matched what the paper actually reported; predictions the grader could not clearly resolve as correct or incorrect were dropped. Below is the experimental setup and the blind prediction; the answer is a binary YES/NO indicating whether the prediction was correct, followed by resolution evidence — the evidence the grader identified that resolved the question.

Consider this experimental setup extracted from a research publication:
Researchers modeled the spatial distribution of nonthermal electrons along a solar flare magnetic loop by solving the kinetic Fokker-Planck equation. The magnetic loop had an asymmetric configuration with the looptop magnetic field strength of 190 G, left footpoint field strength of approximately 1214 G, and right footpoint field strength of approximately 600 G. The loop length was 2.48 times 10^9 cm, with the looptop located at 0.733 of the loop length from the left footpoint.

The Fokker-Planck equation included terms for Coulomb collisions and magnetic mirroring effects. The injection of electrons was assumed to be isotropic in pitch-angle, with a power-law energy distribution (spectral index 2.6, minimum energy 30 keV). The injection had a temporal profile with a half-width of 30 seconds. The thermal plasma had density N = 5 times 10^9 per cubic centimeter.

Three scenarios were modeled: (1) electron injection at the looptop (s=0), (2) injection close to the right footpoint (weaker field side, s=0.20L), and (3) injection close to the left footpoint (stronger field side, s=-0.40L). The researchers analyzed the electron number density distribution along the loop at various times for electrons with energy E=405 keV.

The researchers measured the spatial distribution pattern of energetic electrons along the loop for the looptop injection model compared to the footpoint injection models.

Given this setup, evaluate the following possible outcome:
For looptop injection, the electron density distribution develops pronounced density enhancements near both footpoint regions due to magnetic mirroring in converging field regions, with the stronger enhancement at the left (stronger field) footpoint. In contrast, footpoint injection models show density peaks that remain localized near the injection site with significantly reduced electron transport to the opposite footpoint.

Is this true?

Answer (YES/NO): NO